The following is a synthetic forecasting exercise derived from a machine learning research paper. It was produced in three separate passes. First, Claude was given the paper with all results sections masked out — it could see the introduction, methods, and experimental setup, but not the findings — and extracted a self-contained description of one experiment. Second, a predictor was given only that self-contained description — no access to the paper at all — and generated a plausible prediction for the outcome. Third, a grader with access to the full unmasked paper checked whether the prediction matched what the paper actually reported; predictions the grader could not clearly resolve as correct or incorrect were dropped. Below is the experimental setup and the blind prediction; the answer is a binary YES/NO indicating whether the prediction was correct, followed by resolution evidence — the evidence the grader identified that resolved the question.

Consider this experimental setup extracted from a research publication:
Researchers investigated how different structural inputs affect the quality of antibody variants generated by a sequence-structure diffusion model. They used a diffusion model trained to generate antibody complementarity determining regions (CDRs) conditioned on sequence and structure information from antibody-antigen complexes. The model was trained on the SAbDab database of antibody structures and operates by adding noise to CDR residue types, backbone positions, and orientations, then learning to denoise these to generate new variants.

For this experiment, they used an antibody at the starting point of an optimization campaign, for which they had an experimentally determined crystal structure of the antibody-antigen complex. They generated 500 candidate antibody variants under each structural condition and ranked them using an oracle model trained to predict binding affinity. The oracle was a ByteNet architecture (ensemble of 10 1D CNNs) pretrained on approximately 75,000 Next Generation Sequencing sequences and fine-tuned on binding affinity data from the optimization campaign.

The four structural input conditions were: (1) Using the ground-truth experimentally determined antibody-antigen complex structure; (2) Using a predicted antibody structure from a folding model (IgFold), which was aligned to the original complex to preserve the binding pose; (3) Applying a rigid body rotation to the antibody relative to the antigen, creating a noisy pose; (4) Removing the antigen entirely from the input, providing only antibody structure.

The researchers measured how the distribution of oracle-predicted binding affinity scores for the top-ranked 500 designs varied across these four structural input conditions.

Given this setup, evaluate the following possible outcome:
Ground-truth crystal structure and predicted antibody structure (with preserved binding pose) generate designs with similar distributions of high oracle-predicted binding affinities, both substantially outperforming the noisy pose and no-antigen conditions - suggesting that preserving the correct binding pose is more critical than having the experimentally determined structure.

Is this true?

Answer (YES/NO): YES